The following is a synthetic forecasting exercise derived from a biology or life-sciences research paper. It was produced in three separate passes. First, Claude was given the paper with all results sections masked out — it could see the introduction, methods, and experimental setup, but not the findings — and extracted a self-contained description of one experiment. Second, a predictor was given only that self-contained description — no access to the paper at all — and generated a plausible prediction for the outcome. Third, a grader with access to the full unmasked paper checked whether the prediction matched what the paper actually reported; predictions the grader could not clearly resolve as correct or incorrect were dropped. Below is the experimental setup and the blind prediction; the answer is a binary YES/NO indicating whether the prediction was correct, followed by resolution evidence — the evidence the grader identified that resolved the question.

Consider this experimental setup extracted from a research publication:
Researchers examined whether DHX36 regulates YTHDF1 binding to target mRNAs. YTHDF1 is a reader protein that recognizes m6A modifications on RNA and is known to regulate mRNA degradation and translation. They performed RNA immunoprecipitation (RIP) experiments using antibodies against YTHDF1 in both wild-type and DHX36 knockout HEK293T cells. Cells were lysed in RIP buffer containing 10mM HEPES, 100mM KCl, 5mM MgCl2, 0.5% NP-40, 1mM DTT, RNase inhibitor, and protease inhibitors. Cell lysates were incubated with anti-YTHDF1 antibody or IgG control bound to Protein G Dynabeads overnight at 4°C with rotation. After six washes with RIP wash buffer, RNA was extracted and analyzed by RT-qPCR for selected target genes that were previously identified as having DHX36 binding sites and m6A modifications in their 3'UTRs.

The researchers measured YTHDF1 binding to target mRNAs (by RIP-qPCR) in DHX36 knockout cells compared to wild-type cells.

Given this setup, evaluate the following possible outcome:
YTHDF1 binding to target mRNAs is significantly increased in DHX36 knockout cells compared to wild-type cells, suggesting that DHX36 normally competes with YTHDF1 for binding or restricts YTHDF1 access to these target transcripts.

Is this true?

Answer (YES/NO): NO